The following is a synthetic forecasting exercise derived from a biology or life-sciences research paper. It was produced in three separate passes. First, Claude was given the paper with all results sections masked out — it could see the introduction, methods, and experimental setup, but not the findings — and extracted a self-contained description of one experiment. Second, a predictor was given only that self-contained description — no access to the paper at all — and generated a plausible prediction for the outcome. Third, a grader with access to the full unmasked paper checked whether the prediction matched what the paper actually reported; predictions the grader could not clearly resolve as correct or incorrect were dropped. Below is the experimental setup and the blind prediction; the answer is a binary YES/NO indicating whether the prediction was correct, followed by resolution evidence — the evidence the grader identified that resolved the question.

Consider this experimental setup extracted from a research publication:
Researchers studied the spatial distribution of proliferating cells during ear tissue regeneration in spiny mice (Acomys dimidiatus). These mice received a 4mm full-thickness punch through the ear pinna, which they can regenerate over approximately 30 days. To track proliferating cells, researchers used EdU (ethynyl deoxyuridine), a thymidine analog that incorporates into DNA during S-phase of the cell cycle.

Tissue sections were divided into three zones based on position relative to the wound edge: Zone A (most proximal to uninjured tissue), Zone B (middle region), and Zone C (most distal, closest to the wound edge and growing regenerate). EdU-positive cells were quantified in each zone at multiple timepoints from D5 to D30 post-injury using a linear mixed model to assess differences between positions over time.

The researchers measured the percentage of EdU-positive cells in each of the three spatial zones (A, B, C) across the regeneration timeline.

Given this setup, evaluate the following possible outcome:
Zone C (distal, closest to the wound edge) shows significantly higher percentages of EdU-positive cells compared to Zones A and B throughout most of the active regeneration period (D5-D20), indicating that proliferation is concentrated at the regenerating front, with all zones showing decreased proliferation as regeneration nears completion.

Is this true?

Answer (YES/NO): NO